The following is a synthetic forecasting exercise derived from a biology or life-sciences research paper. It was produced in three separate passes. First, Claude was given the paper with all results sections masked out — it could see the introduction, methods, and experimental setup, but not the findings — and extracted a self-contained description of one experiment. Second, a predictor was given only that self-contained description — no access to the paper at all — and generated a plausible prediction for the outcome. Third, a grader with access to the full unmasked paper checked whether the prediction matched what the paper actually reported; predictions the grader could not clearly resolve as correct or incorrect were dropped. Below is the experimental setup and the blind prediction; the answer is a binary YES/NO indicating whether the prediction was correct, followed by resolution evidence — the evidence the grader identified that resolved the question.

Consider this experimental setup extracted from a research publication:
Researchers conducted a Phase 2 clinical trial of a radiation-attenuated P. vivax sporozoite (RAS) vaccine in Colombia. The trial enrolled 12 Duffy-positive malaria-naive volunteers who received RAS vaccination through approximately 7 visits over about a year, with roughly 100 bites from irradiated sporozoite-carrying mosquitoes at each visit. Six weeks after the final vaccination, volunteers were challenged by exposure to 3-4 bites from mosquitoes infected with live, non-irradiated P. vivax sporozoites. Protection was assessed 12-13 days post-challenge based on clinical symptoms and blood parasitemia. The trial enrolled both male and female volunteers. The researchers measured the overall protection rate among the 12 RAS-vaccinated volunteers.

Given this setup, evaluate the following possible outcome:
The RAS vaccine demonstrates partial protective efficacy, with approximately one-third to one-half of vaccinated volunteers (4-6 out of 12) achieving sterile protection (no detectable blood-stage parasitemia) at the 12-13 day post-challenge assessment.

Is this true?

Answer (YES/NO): YES